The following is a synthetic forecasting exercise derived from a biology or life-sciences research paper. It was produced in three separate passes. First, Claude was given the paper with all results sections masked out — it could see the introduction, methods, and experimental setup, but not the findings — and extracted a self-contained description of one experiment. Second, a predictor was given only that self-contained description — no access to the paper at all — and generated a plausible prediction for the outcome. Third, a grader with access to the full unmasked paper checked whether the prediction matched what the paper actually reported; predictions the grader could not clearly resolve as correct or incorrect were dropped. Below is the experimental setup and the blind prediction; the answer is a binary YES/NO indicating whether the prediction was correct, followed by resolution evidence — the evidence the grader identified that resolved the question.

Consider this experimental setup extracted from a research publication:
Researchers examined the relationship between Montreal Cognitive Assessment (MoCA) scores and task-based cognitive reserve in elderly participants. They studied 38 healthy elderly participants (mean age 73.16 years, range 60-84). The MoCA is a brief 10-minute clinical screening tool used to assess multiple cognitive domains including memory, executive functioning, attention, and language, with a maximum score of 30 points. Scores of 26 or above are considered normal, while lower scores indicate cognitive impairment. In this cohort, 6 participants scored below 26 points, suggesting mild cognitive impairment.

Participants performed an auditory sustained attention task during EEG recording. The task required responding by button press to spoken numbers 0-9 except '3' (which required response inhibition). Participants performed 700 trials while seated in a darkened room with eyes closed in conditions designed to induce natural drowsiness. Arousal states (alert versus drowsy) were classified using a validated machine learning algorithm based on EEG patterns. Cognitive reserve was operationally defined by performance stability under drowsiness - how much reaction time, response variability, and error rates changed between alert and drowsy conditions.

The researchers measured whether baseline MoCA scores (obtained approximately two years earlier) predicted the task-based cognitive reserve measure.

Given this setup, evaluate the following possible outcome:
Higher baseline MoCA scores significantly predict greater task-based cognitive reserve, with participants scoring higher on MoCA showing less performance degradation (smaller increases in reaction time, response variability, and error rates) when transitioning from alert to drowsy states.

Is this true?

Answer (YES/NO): NO